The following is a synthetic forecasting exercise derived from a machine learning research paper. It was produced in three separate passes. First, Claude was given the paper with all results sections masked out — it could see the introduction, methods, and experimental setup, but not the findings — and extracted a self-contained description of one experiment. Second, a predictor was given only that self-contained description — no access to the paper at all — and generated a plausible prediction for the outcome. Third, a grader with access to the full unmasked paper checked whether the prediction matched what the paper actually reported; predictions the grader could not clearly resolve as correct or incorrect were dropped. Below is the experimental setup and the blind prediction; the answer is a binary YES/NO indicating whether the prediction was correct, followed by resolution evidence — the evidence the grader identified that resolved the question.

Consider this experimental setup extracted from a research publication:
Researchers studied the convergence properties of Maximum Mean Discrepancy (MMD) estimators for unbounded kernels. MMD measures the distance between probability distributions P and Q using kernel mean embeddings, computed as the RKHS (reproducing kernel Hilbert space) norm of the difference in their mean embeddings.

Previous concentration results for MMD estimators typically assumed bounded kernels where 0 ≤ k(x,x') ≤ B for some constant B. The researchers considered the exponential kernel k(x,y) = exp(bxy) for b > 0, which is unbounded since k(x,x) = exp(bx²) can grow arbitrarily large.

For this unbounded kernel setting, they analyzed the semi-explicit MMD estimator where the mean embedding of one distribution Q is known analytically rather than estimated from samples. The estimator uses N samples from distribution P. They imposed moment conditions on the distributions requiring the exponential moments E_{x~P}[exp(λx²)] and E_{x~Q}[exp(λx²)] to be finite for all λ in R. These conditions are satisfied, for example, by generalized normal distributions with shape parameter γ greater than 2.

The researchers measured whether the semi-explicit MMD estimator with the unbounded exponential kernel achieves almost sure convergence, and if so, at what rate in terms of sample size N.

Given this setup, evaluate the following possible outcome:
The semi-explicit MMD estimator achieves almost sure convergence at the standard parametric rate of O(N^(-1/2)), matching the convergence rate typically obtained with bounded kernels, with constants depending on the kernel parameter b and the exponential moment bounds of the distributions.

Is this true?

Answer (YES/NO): YES